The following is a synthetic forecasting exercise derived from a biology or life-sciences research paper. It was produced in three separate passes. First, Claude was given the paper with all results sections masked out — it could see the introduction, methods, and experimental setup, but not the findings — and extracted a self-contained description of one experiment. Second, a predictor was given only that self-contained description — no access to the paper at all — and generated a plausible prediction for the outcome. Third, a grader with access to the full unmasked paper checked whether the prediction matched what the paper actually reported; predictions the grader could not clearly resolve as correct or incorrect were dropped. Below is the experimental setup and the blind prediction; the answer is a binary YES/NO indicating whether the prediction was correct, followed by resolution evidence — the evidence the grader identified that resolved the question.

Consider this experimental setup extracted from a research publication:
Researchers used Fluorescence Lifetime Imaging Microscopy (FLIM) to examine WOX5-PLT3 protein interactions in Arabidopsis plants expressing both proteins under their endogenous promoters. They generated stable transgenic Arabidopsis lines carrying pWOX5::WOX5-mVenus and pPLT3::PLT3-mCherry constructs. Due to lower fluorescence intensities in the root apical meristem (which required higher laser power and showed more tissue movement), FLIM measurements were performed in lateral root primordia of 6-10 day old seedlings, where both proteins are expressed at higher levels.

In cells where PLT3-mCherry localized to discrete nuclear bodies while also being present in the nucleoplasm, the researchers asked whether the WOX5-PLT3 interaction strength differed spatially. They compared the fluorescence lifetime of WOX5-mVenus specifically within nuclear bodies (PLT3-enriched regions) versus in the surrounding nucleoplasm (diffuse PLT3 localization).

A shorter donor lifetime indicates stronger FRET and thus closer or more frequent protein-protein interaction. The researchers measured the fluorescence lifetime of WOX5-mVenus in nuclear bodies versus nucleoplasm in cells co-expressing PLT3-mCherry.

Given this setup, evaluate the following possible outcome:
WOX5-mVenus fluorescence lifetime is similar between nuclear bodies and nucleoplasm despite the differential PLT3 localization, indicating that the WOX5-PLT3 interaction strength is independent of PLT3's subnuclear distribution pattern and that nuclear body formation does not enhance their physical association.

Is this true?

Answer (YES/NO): NO